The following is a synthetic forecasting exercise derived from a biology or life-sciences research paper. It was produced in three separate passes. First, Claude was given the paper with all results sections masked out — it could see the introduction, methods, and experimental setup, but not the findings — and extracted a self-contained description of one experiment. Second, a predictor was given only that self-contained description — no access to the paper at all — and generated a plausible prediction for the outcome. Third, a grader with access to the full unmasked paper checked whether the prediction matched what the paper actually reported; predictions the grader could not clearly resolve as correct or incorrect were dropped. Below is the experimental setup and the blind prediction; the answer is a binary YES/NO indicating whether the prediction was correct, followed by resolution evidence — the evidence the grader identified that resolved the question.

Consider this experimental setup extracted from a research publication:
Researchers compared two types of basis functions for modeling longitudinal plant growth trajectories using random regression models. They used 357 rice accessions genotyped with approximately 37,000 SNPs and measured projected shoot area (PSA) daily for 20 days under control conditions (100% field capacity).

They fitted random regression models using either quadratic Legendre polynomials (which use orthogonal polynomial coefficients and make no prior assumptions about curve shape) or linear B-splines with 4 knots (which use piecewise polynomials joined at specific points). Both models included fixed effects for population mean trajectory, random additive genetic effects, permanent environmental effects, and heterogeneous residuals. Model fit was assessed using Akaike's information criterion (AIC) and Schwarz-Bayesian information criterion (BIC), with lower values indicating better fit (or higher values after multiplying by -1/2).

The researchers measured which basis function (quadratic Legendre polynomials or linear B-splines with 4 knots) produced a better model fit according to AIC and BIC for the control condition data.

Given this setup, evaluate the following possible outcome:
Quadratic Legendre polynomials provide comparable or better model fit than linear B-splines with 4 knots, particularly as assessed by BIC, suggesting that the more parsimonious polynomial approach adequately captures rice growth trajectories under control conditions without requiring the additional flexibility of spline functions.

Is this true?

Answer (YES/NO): NO